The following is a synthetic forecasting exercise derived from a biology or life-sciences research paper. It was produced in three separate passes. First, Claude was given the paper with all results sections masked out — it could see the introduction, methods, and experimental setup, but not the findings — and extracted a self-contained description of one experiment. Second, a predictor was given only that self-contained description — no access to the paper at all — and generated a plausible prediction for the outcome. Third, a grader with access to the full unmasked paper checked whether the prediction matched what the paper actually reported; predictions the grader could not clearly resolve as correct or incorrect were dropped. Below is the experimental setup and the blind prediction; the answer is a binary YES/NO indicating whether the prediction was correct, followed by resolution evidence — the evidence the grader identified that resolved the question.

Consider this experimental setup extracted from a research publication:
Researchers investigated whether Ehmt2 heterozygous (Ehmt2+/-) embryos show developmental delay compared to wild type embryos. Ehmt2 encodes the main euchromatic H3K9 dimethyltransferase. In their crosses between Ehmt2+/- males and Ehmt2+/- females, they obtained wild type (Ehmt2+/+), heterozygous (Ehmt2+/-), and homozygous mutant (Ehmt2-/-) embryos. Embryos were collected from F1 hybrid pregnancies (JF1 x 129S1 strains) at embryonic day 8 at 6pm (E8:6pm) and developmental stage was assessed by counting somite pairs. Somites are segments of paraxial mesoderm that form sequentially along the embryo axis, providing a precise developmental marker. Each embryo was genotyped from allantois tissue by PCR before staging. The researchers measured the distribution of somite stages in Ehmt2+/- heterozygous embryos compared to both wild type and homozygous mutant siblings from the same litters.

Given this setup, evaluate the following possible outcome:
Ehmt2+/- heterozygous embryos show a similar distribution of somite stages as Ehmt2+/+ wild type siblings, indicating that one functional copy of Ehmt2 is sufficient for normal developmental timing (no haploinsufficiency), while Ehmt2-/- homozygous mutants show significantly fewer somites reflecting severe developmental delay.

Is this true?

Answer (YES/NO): NO